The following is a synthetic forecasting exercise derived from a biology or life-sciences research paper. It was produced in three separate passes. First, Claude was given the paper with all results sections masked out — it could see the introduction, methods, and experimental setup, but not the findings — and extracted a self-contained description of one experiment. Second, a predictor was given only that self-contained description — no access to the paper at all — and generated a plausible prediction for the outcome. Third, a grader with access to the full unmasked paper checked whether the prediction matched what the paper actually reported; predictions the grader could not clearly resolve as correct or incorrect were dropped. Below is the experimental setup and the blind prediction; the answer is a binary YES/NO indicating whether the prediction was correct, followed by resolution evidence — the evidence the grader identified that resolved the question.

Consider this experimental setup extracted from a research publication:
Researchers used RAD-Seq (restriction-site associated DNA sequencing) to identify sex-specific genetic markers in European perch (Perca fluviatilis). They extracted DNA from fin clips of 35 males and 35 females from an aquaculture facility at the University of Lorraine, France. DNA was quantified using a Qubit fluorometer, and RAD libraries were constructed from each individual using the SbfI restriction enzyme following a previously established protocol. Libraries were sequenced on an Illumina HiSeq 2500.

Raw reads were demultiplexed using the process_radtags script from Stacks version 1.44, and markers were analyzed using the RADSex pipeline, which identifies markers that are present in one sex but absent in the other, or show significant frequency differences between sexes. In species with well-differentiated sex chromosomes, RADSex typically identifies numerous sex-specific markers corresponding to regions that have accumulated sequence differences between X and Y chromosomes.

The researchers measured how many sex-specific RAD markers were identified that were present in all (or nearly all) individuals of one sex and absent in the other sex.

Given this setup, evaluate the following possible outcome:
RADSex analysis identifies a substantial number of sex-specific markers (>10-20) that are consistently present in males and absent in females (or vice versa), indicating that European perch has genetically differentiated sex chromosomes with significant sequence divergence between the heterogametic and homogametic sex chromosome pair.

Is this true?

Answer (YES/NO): NO